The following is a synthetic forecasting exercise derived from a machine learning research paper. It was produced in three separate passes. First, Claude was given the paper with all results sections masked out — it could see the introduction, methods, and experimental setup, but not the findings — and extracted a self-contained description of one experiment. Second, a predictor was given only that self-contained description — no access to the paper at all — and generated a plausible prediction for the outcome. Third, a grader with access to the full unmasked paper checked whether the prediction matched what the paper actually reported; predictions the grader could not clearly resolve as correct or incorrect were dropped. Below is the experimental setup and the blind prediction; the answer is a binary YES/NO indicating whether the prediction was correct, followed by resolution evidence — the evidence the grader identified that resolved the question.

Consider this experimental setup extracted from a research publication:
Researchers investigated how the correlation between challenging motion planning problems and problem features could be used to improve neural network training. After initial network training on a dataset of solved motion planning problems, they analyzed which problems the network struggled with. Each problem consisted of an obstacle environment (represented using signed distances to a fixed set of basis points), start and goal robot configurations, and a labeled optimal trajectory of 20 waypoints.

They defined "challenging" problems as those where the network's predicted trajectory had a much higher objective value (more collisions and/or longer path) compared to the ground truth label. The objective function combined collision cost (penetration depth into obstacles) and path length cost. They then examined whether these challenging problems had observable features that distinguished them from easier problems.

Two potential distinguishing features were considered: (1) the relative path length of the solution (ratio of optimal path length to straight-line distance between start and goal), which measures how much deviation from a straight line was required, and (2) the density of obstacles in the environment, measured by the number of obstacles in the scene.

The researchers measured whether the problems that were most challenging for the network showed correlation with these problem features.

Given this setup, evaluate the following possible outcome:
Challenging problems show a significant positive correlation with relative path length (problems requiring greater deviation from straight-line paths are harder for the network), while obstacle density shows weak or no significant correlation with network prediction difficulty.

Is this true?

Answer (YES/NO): NO